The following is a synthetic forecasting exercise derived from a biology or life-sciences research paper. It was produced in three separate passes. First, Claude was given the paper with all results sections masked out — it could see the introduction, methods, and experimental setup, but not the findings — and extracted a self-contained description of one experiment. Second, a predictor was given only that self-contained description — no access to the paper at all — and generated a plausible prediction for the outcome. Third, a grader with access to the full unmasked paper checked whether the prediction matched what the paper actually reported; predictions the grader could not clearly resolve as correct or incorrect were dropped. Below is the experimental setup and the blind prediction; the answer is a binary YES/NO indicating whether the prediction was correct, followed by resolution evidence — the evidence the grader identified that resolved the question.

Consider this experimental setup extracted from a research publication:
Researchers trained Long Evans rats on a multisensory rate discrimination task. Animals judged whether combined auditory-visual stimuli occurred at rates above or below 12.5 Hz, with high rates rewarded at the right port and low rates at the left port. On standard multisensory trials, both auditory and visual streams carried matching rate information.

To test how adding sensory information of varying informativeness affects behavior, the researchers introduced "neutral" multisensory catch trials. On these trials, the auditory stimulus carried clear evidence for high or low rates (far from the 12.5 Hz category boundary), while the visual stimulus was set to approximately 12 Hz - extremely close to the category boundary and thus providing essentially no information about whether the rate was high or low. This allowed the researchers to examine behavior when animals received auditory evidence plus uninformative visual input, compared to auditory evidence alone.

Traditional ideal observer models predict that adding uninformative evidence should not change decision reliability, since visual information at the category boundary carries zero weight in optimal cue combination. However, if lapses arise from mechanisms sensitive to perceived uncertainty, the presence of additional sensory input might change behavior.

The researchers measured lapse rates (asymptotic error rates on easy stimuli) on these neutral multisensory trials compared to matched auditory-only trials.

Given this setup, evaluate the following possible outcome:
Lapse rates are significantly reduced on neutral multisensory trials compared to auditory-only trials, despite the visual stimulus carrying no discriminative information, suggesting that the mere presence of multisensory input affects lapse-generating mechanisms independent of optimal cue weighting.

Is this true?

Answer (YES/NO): NO